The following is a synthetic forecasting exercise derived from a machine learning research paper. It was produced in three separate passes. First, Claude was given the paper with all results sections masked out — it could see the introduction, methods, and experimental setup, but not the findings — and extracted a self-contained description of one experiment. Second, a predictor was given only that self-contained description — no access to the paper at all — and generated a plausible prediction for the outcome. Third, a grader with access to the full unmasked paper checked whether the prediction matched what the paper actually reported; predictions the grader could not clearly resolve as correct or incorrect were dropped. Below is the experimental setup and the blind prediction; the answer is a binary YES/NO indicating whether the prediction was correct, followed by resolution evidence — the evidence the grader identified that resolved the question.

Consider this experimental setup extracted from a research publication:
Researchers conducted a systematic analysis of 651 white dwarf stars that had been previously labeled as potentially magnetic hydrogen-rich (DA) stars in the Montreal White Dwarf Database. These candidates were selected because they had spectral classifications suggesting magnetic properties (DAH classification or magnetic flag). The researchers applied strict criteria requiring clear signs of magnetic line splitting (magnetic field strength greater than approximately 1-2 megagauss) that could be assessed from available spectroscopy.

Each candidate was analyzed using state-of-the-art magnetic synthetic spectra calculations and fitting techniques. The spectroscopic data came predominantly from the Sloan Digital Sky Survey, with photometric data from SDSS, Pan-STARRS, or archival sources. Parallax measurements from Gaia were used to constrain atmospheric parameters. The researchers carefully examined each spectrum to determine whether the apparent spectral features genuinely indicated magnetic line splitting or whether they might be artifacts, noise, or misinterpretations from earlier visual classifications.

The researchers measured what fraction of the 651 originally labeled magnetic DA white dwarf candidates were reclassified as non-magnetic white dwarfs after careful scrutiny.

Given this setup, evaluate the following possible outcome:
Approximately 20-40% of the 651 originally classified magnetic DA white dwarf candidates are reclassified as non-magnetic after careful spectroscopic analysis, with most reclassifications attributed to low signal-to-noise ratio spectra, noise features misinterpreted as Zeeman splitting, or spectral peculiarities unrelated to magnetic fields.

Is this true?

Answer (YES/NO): NO